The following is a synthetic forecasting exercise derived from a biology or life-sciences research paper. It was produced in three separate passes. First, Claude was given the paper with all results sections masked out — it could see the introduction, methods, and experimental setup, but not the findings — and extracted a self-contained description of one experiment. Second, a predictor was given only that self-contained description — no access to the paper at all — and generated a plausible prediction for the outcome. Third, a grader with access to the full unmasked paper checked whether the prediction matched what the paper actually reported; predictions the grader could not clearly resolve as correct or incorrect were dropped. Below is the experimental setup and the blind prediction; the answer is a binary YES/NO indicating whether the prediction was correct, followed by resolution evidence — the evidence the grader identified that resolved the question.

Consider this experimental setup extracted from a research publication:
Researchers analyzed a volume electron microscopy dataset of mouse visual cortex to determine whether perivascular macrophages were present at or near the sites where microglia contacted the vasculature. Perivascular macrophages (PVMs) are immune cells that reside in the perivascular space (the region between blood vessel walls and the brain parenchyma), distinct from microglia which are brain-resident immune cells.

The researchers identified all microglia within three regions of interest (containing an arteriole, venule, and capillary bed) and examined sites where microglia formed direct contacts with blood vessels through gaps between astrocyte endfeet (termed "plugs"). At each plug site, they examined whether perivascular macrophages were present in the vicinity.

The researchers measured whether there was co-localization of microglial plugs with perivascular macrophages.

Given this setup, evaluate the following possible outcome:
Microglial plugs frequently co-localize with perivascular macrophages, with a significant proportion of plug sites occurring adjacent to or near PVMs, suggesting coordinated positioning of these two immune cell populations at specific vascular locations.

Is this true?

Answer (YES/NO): NO